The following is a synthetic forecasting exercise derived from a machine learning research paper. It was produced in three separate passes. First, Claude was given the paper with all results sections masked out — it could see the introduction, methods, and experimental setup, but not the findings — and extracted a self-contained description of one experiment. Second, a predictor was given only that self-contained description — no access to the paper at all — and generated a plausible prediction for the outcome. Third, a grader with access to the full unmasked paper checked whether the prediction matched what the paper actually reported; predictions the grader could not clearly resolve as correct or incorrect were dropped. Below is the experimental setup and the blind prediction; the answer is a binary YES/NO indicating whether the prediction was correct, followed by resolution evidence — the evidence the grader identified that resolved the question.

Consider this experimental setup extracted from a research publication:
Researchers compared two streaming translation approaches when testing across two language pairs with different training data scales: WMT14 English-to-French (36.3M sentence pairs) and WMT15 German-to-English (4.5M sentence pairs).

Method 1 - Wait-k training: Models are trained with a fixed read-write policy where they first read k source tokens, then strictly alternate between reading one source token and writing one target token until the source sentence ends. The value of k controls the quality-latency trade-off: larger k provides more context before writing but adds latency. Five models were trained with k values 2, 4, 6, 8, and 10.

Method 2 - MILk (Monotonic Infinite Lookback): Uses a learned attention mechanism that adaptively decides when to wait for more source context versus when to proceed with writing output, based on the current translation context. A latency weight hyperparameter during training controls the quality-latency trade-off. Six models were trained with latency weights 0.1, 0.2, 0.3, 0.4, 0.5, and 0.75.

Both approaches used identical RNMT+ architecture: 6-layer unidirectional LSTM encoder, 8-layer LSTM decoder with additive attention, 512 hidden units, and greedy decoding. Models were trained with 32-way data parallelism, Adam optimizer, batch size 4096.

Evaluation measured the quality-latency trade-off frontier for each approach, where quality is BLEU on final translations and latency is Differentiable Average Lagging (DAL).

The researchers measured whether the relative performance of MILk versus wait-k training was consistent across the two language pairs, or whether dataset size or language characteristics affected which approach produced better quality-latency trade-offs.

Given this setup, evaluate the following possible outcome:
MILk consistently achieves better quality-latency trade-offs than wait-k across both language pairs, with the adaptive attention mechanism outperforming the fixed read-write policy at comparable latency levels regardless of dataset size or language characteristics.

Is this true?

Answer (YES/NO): YES